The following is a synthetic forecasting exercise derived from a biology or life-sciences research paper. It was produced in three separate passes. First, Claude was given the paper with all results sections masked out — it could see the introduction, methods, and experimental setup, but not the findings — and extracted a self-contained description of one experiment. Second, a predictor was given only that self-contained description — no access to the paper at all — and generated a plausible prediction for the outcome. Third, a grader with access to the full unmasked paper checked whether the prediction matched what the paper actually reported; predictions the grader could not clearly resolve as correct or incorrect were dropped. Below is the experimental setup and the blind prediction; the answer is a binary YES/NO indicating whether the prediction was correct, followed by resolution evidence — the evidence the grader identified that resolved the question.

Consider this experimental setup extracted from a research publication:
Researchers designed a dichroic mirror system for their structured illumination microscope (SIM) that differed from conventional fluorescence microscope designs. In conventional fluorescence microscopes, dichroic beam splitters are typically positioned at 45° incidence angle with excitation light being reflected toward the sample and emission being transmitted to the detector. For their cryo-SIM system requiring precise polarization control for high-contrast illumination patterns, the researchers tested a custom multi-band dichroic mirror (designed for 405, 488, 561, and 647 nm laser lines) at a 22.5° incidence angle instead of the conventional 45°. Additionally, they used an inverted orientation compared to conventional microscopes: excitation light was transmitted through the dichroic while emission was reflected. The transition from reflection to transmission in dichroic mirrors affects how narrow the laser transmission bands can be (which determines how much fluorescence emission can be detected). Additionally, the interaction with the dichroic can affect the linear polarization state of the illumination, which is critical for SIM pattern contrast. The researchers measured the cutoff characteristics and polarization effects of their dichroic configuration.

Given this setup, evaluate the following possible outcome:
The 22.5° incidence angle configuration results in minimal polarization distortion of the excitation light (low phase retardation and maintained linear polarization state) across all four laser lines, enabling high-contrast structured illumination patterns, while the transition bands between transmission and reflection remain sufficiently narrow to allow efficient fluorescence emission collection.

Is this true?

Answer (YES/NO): YES